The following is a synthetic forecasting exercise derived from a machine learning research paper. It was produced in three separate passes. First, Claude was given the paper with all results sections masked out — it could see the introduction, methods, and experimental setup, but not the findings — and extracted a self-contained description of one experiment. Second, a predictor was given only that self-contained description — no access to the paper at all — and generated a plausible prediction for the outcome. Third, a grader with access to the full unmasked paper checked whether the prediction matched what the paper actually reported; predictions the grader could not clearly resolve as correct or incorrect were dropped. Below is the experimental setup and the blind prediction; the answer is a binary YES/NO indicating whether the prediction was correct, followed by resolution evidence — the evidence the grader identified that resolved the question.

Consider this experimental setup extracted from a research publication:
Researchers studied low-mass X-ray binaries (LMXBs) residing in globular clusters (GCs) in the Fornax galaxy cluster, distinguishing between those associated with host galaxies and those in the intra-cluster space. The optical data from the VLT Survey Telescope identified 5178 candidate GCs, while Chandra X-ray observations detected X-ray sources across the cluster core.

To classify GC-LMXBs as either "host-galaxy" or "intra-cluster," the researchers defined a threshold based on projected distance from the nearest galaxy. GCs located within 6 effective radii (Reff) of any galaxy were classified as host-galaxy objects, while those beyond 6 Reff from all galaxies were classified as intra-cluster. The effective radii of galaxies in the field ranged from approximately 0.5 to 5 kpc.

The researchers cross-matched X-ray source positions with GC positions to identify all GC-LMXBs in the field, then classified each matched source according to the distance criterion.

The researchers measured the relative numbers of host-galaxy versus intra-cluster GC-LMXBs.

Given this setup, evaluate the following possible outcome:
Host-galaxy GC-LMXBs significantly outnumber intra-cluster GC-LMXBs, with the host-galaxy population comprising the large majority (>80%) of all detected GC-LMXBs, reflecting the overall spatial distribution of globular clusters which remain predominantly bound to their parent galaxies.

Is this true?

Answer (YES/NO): NO